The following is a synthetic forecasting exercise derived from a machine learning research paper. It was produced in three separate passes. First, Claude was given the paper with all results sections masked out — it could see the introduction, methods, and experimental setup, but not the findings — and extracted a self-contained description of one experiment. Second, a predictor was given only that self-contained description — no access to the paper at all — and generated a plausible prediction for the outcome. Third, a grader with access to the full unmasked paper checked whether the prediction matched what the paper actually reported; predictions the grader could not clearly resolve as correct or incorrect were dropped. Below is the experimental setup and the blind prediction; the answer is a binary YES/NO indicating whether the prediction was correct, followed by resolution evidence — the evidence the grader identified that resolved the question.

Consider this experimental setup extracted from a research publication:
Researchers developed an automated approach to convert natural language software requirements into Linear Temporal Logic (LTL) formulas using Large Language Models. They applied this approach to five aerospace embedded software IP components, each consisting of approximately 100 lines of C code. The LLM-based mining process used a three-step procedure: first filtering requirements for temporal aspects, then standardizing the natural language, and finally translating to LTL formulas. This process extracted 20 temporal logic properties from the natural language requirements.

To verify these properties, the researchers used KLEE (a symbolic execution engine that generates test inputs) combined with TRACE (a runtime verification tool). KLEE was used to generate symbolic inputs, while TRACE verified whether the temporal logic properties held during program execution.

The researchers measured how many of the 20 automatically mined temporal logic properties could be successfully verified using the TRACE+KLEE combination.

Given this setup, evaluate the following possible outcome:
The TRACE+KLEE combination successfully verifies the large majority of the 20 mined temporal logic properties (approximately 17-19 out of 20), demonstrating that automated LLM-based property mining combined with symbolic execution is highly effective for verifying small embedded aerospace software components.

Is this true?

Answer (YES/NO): YES